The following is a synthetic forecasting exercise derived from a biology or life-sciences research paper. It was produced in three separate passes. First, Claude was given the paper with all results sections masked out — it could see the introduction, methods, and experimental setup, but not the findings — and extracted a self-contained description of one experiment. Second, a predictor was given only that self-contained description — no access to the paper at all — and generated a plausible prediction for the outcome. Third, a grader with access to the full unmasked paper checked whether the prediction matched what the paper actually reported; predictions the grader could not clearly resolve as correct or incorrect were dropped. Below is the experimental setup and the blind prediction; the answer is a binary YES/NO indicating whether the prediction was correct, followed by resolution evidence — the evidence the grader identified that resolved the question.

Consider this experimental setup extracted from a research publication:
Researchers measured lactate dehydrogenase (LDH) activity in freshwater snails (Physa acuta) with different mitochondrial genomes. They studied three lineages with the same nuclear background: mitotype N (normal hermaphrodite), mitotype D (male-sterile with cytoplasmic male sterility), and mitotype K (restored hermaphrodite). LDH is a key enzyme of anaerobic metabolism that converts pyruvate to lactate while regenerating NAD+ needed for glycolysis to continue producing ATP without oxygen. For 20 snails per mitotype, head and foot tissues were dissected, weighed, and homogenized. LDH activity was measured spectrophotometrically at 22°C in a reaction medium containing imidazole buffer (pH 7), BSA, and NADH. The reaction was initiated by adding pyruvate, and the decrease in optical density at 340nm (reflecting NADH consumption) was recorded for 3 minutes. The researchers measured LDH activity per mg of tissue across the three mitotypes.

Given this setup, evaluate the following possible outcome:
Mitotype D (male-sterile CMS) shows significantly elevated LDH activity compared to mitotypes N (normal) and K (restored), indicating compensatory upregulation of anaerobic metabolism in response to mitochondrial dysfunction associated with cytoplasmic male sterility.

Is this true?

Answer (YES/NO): NO